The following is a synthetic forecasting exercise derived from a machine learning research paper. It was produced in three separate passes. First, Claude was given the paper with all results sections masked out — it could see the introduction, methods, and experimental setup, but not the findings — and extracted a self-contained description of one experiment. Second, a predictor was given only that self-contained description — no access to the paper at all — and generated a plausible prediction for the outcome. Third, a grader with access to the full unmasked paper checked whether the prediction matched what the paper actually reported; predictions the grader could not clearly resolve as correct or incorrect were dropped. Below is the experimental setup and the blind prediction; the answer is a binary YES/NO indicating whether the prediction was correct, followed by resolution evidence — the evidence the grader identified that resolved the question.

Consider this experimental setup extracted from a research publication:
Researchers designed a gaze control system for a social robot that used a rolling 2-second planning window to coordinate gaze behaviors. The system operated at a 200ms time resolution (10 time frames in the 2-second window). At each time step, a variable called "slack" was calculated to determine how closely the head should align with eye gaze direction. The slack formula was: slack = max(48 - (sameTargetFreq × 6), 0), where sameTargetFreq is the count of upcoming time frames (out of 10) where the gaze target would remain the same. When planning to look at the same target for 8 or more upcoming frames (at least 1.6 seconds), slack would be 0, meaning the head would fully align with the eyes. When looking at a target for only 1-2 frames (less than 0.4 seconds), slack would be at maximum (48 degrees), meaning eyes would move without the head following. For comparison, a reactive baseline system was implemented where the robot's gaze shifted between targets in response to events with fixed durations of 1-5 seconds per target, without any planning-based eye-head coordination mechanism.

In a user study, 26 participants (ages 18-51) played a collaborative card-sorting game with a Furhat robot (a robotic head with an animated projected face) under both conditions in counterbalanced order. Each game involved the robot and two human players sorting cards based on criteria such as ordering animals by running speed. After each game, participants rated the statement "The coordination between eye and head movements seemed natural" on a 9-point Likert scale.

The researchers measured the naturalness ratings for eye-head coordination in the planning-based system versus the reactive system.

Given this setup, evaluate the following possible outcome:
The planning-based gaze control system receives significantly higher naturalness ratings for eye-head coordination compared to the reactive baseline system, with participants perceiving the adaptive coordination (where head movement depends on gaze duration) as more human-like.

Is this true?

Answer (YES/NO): NO